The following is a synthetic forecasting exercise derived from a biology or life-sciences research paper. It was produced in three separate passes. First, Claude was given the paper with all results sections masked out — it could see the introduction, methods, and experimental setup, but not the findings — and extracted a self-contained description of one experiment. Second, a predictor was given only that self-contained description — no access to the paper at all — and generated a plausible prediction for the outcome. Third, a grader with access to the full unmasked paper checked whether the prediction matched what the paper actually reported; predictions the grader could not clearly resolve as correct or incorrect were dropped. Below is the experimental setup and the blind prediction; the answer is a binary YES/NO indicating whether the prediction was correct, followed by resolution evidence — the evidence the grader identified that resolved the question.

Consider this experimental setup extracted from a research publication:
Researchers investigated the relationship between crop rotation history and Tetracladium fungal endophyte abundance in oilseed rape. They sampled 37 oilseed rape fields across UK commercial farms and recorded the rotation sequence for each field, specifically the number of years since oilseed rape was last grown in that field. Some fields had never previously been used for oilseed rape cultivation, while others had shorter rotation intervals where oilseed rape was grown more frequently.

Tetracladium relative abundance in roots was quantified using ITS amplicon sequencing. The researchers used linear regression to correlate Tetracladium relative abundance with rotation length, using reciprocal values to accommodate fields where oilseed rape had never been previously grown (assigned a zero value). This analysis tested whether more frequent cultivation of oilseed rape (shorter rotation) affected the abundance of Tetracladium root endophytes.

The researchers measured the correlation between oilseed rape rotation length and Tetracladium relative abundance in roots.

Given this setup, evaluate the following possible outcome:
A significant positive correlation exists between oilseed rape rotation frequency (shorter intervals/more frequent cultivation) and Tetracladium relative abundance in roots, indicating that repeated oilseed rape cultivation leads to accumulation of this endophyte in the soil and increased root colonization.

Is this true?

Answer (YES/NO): NO